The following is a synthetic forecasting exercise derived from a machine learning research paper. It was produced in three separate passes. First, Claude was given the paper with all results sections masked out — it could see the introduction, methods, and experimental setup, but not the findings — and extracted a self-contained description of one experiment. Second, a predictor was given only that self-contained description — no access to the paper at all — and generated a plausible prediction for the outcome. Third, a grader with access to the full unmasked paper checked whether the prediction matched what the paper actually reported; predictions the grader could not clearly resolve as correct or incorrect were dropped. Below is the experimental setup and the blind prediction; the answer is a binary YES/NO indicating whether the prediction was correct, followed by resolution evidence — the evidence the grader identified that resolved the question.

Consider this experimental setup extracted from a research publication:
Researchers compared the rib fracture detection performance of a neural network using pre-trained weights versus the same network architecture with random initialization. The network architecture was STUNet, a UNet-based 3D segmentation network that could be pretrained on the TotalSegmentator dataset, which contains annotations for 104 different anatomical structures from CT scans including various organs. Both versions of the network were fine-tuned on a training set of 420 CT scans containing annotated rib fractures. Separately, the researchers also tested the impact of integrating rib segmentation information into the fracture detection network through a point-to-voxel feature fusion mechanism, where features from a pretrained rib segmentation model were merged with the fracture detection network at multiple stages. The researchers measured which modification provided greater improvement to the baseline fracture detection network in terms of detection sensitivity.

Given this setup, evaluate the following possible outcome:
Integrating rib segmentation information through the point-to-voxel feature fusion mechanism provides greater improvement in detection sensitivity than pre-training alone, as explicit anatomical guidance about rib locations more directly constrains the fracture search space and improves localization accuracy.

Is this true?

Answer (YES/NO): YES